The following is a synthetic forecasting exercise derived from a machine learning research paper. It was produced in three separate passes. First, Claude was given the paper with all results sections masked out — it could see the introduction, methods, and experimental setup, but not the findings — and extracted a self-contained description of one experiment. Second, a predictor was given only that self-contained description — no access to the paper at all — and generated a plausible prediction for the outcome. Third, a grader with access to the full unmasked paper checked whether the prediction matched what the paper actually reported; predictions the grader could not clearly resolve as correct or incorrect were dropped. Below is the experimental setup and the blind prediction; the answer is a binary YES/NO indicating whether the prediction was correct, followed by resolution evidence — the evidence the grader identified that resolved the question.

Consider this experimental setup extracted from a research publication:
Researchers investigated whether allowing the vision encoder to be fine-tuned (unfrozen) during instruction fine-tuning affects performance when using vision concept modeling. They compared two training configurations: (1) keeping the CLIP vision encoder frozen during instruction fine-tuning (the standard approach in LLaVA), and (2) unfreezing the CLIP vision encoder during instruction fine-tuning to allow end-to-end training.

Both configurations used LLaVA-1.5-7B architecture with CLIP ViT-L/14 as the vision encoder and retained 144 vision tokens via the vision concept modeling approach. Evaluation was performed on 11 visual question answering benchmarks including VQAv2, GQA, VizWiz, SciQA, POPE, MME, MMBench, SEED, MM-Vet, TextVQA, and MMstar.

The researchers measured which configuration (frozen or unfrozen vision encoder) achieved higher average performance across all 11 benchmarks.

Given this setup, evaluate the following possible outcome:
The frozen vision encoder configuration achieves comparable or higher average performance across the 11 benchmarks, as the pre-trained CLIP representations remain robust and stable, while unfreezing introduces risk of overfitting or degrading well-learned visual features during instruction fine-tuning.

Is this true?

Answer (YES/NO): YES